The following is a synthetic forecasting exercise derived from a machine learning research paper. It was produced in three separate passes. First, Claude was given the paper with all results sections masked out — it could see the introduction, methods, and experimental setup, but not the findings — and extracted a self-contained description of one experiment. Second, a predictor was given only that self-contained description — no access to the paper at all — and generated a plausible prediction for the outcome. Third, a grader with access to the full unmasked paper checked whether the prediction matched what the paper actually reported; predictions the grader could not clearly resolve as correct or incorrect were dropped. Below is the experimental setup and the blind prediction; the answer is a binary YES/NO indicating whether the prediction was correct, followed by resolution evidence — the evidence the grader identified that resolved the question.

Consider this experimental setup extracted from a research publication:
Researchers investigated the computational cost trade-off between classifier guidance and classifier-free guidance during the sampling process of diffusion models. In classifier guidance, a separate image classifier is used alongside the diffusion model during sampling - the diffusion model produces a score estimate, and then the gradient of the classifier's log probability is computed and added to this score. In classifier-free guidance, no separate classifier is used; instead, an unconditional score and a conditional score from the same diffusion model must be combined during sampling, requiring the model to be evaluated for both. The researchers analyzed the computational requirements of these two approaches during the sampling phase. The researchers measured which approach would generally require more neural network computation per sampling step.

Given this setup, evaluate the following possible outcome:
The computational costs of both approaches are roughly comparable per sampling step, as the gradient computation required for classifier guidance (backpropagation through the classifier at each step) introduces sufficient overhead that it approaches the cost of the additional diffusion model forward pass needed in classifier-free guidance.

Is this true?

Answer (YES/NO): NO